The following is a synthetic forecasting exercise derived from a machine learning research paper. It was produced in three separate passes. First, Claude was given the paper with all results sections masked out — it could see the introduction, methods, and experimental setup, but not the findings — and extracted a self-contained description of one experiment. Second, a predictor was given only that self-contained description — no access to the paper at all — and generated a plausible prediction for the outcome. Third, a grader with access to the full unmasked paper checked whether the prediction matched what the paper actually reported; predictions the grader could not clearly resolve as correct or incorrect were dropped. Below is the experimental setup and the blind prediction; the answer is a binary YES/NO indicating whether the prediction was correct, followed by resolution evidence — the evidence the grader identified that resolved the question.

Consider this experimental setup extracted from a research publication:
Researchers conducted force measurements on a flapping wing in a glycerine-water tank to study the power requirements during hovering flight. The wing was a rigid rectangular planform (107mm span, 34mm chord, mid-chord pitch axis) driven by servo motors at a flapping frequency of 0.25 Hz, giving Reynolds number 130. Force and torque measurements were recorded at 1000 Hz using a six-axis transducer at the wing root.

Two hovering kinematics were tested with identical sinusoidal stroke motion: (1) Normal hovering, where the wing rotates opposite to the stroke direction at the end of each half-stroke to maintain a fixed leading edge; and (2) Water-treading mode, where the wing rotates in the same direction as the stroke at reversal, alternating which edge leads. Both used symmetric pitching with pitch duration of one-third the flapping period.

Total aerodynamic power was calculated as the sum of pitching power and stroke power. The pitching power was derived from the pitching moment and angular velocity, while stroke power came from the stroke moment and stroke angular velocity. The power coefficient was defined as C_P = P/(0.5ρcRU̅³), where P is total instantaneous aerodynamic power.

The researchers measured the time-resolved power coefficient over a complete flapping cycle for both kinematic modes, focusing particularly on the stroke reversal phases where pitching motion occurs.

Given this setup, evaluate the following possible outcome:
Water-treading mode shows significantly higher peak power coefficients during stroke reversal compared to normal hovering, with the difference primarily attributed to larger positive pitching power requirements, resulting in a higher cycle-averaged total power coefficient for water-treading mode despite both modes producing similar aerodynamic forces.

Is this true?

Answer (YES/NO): NO